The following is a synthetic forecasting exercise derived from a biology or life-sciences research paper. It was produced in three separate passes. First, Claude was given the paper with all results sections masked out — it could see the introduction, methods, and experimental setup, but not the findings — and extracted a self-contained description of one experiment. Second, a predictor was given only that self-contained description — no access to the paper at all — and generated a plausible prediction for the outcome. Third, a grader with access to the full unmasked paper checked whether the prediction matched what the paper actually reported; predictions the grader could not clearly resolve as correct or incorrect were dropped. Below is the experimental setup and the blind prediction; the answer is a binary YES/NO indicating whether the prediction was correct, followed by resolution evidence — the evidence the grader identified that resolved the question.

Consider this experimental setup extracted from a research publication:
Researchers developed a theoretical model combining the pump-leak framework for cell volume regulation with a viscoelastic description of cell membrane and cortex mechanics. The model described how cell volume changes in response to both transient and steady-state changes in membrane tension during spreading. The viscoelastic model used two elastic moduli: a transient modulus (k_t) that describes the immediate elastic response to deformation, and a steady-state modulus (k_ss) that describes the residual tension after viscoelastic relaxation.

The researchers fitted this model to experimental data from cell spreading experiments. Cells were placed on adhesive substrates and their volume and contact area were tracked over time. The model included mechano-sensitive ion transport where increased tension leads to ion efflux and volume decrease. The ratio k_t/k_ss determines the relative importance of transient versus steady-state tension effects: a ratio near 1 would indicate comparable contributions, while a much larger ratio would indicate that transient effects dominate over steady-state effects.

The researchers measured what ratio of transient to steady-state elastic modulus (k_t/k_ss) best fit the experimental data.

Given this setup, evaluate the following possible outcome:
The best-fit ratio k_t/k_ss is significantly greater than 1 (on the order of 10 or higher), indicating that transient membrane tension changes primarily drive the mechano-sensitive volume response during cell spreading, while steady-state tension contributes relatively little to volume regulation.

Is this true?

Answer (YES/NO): YES